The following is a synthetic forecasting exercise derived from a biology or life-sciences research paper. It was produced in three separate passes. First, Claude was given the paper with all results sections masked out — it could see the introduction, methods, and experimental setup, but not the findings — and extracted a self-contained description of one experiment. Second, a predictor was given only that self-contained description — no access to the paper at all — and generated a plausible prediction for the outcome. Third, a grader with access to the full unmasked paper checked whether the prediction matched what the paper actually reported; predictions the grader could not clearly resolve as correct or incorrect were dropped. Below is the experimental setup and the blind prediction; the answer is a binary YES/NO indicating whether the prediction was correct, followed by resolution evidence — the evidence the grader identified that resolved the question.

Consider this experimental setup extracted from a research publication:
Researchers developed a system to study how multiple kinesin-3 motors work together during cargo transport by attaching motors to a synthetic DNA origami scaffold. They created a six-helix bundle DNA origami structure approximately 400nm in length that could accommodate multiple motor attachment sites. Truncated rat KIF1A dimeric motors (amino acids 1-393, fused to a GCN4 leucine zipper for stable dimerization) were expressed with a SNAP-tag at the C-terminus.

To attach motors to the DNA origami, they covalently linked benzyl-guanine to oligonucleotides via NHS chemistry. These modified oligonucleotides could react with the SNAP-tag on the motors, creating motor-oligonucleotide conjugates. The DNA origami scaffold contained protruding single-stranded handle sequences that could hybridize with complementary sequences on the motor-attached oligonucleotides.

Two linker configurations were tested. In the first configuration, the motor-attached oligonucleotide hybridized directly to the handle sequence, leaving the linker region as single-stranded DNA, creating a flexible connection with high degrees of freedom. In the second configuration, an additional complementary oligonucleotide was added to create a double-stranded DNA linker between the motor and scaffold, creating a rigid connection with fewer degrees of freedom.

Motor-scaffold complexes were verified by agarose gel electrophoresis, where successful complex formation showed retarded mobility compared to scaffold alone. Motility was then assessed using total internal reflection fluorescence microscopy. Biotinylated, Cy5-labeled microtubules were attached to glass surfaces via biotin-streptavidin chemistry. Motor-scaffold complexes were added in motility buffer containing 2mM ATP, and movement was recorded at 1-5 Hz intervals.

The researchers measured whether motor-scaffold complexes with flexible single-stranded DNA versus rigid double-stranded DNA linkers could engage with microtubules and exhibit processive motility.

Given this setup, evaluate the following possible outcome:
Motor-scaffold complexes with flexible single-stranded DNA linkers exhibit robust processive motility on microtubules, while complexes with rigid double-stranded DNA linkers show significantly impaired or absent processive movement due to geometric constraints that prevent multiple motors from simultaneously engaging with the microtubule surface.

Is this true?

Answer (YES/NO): NO